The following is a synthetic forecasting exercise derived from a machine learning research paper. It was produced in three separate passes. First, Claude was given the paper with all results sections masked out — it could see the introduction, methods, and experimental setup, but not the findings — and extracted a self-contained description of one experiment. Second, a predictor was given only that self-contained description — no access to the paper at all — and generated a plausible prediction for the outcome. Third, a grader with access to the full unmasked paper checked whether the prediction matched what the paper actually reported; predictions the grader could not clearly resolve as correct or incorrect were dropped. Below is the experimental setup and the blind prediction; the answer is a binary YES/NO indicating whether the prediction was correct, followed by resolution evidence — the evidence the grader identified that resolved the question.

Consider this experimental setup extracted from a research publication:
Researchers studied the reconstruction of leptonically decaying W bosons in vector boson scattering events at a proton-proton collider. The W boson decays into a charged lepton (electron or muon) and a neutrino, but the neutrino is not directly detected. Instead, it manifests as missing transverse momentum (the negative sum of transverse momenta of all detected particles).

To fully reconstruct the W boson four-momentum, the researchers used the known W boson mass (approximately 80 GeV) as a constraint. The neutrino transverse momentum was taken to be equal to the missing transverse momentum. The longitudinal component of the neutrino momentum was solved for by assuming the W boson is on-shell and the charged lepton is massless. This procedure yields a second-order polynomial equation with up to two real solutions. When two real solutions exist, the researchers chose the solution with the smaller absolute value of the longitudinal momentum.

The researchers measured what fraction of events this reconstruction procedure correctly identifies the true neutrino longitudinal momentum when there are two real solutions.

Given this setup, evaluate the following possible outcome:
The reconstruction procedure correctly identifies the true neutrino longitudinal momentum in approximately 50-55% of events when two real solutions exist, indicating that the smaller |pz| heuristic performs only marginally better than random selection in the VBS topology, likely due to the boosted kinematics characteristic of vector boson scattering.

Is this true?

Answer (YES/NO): NO